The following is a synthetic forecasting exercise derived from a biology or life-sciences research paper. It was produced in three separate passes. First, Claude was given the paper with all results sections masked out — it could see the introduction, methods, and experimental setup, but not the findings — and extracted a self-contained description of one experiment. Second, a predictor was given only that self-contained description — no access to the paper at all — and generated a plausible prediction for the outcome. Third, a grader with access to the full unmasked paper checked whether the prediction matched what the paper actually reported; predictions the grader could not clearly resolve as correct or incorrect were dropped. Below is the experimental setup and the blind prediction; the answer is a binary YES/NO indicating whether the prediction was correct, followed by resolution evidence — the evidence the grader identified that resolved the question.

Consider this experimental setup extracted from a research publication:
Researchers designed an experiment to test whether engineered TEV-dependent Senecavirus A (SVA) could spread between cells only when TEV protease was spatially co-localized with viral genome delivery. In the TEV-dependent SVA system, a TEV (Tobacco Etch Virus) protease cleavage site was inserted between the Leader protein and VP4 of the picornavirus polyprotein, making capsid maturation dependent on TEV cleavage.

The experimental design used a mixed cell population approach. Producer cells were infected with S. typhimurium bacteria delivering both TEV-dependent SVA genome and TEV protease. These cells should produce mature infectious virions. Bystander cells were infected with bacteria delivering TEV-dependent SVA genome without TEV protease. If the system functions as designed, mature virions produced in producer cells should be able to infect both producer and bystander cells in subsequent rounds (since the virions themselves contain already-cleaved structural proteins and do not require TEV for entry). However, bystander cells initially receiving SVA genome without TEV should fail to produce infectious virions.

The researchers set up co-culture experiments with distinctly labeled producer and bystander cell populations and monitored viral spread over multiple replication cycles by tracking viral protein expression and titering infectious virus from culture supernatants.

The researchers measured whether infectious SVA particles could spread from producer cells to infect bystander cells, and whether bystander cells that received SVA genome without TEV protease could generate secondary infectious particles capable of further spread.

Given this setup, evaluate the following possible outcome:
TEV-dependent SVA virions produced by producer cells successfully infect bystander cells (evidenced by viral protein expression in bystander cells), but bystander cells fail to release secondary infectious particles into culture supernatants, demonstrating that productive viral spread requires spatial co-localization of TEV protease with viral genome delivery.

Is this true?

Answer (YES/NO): YES